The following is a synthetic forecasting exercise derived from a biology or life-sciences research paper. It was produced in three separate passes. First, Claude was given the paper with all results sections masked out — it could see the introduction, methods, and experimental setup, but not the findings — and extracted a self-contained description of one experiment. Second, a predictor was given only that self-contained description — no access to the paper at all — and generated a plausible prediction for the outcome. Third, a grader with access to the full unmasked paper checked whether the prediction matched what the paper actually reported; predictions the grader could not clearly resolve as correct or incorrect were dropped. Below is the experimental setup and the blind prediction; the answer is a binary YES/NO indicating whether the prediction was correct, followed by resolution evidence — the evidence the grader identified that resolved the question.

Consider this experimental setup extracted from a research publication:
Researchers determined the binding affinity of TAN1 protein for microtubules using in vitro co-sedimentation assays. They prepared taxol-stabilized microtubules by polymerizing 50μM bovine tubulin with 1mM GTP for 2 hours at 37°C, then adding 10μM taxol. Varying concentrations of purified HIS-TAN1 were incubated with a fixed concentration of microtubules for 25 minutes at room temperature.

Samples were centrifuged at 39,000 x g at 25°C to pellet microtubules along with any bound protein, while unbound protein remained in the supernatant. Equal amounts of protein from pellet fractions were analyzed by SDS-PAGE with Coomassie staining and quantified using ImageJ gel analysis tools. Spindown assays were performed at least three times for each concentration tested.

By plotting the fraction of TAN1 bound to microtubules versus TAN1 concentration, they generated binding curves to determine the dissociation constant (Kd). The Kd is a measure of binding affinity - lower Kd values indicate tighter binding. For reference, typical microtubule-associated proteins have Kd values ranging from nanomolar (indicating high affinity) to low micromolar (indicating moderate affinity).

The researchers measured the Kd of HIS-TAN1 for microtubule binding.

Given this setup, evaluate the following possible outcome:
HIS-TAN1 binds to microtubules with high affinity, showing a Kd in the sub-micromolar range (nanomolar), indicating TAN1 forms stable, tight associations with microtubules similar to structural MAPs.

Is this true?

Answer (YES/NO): NO